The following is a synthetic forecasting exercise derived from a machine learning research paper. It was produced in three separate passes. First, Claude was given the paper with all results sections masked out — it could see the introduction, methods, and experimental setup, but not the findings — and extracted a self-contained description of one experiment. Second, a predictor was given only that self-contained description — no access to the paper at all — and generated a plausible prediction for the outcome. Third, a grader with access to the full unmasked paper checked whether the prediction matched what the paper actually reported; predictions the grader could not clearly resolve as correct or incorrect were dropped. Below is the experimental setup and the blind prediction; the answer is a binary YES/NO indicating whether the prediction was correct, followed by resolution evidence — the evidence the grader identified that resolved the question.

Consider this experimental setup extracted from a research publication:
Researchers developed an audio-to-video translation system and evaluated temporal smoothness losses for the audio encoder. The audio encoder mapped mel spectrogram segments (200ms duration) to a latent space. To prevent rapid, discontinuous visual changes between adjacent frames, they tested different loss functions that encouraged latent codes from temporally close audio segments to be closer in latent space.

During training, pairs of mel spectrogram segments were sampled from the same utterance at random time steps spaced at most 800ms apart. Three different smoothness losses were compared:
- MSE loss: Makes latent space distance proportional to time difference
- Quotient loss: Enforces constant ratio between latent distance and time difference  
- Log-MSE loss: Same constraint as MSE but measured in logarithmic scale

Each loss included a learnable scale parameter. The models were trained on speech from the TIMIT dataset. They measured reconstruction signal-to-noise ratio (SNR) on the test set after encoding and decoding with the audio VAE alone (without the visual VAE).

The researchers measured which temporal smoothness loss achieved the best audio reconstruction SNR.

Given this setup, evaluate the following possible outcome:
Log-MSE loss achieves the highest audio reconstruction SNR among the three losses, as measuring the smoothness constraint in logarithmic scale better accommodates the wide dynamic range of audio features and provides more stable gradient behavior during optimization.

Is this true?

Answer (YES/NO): YES